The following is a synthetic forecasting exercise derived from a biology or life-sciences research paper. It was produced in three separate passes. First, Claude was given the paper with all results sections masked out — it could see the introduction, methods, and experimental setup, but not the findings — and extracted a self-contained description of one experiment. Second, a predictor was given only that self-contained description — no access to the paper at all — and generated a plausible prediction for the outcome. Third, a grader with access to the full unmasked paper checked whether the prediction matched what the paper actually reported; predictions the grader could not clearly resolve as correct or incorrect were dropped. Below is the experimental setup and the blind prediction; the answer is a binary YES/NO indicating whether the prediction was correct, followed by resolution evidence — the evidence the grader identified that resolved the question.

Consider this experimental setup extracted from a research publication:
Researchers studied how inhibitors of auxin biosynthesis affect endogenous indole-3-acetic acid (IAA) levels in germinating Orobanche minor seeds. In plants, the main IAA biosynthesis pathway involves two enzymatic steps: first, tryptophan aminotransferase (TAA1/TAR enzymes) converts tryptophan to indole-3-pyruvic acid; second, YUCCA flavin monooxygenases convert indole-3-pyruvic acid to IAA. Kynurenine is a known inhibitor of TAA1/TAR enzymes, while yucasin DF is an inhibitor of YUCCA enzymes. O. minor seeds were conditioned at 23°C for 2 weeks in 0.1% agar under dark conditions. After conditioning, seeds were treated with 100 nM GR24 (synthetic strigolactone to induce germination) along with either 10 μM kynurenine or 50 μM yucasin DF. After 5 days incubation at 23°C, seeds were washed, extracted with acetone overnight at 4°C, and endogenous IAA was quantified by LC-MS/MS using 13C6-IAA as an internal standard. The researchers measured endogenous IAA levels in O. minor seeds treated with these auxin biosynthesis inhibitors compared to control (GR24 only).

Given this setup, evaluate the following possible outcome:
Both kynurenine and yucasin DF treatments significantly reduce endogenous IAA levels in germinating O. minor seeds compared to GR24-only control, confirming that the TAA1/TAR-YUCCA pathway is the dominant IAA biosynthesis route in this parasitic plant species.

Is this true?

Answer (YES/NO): NO